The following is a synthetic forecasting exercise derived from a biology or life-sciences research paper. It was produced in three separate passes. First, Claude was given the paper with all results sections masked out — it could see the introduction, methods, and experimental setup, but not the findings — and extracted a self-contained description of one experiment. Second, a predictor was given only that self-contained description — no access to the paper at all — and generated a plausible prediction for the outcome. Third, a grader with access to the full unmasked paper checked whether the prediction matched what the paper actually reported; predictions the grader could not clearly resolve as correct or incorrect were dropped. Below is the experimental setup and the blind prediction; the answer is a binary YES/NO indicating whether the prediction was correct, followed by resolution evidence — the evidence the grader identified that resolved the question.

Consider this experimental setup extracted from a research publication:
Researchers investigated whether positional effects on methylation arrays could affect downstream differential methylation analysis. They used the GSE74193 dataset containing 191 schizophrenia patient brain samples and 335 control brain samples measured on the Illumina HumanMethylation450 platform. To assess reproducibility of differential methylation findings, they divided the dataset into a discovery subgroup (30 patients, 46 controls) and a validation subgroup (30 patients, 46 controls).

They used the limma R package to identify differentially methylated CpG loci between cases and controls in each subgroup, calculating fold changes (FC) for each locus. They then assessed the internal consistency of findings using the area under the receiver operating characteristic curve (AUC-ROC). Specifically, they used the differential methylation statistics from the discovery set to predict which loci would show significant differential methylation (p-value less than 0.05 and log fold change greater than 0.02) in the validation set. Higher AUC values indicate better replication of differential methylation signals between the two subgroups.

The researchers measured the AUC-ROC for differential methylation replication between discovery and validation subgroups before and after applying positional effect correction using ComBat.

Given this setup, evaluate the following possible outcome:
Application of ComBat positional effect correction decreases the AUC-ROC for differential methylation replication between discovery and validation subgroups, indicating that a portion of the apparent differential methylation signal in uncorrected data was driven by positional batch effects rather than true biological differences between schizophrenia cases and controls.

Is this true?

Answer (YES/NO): NO